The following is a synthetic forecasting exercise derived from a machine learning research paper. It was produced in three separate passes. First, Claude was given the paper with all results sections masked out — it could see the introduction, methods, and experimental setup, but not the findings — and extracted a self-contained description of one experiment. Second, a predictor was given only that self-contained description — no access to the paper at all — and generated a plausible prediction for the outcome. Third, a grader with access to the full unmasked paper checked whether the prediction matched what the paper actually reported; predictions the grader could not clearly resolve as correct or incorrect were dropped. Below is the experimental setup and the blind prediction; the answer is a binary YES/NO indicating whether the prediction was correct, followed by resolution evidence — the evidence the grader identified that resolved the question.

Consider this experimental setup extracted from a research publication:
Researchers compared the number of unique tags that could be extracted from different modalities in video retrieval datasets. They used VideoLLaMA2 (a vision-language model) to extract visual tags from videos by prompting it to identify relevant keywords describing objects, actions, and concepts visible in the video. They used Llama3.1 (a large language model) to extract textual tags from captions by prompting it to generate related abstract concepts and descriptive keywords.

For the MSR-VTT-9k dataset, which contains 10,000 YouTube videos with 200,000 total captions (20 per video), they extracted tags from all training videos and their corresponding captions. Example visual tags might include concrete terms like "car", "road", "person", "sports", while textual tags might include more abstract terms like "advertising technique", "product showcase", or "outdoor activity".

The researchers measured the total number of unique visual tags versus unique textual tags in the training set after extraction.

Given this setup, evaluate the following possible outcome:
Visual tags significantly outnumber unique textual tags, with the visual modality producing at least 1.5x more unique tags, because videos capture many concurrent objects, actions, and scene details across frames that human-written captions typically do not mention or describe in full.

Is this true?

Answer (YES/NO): NO